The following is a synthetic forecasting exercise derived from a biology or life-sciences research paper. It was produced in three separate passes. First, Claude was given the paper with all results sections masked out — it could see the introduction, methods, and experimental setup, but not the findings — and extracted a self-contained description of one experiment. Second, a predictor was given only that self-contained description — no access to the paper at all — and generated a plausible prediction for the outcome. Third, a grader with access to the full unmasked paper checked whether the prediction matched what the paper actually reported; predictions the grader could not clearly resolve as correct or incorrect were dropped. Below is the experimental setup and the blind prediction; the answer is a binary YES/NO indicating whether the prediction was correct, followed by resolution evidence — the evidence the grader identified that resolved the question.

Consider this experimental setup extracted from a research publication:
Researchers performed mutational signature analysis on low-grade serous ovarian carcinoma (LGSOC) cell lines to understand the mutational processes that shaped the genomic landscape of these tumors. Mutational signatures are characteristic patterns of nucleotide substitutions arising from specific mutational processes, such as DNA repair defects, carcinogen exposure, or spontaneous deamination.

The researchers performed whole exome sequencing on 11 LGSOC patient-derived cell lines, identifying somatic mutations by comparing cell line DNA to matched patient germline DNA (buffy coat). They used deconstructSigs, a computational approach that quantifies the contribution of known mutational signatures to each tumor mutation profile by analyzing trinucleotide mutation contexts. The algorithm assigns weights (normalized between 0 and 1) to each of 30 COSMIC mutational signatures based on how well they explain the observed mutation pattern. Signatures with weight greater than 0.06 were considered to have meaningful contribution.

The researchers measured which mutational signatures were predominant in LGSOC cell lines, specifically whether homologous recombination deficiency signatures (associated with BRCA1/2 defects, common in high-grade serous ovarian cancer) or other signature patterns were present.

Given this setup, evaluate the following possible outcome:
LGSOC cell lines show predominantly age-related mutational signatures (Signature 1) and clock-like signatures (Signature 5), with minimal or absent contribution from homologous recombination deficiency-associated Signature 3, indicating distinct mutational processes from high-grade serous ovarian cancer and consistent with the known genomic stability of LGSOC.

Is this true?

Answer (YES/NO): NO